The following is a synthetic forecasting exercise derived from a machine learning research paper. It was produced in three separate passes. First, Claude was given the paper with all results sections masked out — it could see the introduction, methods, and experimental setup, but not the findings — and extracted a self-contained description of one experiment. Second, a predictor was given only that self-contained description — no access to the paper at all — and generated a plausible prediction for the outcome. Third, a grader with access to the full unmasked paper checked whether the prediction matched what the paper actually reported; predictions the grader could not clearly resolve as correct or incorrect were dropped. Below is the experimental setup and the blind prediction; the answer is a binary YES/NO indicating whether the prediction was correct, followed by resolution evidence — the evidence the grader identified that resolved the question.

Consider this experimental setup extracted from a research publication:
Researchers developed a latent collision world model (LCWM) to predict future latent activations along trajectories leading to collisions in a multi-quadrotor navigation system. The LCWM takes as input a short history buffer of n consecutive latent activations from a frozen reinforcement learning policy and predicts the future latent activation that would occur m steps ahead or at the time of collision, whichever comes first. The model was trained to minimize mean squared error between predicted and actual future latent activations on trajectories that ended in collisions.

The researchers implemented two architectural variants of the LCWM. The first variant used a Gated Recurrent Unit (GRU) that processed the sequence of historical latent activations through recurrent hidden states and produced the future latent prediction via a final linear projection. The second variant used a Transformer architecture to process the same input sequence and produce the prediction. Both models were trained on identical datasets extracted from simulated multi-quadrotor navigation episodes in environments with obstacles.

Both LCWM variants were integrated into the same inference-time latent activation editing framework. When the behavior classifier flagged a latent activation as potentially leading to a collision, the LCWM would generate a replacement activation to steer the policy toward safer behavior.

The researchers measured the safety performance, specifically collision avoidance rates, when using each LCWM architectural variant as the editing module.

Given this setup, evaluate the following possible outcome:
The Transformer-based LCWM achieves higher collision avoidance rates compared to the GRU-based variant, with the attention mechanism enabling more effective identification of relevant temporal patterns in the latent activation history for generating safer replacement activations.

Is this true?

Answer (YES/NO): NO